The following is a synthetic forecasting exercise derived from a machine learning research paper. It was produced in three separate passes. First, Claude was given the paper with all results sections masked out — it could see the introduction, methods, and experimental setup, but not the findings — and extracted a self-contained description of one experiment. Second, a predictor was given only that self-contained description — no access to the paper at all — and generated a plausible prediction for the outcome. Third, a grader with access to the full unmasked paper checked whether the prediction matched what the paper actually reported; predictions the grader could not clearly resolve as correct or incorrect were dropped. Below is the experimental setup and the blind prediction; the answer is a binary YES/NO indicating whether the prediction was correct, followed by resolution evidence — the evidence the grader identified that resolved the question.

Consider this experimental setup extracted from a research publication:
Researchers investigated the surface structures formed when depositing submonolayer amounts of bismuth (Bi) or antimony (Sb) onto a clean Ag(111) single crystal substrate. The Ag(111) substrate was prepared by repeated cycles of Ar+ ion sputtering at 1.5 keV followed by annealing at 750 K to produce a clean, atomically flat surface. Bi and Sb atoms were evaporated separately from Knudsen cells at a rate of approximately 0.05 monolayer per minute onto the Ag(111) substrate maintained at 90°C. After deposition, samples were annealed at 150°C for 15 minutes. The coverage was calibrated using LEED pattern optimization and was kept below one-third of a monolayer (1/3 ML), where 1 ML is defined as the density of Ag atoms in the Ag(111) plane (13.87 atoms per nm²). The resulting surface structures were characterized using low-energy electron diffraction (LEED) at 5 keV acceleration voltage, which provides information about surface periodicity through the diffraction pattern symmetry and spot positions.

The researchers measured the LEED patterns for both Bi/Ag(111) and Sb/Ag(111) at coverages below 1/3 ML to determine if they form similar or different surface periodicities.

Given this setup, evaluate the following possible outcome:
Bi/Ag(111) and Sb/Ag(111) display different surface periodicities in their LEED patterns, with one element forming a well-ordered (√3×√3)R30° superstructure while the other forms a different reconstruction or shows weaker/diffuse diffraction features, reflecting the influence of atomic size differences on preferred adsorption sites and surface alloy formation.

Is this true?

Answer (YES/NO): NO